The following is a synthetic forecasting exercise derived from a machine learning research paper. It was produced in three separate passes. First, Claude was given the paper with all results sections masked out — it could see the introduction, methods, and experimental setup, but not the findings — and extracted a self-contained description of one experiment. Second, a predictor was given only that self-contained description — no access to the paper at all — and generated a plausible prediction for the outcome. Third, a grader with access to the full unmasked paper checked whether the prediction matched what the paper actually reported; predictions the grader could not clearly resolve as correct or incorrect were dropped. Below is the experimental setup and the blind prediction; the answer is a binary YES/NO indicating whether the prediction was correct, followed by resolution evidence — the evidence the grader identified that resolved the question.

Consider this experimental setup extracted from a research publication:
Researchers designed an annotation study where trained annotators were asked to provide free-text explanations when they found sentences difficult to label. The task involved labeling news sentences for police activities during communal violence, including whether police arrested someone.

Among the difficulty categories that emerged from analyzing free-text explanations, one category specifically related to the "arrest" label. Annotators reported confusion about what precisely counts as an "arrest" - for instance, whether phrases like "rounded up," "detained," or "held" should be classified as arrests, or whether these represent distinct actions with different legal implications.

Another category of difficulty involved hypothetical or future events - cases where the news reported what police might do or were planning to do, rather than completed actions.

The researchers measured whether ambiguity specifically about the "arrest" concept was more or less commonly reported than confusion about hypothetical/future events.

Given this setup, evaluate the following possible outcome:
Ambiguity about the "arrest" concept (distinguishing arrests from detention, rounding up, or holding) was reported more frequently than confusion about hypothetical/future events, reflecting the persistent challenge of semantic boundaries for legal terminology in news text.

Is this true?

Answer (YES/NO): NO